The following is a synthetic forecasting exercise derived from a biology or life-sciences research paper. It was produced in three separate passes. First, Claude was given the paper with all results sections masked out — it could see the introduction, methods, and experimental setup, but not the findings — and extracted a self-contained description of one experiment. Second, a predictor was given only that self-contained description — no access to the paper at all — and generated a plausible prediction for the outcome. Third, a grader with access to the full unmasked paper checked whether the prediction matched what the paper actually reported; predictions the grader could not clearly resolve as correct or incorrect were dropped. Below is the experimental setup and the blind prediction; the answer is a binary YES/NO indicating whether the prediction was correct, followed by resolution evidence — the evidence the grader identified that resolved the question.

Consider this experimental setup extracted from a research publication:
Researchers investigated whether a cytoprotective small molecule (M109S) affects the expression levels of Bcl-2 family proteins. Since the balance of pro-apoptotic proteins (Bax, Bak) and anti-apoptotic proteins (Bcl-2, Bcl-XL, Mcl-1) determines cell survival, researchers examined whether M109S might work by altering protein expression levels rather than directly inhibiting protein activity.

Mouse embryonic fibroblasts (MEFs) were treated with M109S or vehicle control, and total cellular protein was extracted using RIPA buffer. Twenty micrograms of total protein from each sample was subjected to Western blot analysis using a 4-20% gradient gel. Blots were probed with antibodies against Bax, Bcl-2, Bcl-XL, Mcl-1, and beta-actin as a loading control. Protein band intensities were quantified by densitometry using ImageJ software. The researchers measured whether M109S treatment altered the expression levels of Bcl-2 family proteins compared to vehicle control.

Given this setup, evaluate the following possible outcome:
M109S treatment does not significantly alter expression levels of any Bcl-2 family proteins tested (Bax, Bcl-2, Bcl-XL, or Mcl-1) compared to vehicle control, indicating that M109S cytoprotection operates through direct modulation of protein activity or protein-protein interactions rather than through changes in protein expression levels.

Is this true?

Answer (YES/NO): YES